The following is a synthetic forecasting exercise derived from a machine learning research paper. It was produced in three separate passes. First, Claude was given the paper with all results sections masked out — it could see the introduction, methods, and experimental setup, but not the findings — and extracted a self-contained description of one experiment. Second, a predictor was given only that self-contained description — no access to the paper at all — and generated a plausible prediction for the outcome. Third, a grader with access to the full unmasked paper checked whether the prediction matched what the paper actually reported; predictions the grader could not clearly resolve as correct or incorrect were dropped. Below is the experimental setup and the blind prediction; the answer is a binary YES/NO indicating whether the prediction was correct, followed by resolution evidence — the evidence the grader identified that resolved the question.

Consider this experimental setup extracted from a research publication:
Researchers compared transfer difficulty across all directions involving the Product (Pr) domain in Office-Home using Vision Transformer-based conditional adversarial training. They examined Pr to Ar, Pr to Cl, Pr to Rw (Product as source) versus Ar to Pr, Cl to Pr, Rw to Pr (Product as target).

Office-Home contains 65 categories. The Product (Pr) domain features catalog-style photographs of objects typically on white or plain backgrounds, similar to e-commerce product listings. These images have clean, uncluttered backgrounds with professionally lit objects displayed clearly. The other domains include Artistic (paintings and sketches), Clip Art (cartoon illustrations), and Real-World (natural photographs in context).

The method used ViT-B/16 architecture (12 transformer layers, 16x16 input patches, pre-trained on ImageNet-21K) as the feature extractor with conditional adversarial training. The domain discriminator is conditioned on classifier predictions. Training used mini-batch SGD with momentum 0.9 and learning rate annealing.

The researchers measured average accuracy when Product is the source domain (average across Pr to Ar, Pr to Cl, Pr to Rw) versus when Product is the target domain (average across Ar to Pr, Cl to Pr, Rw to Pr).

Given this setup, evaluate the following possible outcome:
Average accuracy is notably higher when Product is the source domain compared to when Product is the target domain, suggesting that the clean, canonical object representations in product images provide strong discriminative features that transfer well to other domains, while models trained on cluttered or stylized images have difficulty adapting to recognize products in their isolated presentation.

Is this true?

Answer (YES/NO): NO